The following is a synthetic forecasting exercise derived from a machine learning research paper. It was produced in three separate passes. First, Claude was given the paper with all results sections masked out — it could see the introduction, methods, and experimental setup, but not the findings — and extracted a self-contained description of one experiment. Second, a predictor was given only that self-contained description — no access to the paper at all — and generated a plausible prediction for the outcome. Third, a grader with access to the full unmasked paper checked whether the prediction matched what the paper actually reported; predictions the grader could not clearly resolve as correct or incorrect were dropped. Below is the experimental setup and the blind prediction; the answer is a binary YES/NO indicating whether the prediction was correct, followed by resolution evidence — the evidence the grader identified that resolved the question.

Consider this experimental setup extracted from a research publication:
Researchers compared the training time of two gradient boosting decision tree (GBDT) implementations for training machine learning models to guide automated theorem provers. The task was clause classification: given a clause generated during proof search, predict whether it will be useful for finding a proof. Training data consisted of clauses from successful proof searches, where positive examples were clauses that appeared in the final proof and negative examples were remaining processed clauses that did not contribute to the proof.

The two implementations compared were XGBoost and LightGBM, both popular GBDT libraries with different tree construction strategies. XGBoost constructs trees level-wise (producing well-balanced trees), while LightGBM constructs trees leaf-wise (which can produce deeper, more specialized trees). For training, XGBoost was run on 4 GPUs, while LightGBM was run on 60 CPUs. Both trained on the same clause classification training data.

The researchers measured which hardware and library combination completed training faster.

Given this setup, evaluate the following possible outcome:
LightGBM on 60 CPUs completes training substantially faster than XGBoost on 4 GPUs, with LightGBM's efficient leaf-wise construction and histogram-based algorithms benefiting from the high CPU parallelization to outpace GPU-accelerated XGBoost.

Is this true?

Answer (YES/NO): YES